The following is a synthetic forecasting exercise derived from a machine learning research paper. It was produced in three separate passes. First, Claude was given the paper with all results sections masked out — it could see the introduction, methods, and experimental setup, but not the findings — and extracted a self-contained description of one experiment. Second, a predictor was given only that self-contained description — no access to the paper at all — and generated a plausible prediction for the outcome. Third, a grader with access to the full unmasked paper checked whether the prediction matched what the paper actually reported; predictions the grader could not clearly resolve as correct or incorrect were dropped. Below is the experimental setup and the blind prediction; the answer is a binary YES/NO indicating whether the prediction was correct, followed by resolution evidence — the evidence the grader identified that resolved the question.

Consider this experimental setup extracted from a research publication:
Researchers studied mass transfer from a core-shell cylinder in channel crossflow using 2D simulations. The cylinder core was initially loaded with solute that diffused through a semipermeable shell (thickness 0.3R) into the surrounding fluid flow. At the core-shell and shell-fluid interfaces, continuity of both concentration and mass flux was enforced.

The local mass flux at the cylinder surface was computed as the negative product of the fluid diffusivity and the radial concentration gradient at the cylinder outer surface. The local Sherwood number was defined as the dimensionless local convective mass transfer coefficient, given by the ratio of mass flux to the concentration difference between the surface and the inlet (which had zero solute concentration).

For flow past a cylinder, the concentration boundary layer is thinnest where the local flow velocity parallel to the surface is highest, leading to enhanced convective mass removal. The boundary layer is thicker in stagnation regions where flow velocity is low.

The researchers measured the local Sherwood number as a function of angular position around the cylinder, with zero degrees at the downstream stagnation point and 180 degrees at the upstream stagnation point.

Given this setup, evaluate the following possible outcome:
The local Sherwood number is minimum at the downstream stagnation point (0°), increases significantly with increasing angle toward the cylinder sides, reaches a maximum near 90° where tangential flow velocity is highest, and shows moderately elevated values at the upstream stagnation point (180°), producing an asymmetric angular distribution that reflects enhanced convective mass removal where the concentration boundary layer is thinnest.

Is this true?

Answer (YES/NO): NO